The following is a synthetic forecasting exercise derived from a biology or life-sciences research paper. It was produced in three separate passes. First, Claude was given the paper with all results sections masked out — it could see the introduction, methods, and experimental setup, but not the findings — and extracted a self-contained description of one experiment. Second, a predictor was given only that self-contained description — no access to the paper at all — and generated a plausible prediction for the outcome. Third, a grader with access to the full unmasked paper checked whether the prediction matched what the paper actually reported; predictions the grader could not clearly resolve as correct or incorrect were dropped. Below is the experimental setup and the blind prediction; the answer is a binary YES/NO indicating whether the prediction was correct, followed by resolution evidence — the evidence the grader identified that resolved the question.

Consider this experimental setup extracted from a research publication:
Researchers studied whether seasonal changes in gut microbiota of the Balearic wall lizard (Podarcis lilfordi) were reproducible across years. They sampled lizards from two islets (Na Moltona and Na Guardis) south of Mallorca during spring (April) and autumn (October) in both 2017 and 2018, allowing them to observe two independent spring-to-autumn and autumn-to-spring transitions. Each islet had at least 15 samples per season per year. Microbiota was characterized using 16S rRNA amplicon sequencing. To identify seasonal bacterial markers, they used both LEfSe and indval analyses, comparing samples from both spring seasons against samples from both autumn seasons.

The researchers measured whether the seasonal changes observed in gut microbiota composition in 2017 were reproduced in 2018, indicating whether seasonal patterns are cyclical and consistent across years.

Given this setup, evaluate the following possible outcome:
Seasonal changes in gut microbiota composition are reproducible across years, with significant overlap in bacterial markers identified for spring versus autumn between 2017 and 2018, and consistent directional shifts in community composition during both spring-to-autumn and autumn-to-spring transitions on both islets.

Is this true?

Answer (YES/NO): YES